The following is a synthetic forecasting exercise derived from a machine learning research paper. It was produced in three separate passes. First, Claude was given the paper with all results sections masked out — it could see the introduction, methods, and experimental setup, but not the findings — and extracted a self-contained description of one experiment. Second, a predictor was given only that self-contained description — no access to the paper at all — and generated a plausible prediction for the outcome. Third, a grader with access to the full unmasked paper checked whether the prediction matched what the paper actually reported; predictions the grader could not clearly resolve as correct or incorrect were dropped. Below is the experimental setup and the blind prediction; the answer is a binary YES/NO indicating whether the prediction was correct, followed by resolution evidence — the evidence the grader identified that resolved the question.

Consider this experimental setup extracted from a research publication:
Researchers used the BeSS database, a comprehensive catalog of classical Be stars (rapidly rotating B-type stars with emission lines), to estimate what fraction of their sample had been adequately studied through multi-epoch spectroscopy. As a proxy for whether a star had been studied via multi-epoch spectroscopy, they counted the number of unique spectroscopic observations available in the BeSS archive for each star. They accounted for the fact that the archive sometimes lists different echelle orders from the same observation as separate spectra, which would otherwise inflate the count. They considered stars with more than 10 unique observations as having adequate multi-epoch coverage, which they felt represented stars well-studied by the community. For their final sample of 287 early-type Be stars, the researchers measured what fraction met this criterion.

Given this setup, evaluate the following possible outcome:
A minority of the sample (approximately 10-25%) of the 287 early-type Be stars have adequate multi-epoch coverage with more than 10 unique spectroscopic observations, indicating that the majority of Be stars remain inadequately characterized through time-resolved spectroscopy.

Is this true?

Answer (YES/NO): YES